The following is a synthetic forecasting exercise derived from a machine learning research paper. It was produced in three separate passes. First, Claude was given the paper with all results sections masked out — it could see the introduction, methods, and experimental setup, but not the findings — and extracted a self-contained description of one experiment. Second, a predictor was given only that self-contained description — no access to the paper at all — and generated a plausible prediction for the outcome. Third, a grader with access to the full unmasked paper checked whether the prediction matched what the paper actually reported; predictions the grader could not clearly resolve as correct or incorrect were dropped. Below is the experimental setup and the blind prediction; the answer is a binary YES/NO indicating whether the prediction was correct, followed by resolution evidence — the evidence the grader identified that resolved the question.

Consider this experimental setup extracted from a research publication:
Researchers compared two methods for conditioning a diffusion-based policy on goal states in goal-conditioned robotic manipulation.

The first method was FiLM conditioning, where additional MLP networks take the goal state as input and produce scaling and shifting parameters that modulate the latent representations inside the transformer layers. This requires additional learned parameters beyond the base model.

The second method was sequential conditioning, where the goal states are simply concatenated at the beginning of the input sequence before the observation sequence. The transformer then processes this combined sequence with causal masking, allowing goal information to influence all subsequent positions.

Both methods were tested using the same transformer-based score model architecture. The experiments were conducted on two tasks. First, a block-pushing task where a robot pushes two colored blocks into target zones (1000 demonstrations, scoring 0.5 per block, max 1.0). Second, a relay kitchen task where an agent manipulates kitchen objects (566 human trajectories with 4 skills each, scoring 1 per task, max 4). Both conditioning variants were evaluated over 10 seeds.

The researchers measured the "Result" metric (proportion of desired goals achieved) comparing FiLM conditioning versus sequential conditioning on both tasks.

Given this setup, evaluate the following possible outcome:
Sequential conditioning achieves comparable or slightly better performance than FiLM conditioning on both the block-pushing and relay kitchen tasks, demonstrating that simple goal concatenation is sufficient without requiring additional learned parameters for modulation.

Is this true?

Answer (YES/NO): YES